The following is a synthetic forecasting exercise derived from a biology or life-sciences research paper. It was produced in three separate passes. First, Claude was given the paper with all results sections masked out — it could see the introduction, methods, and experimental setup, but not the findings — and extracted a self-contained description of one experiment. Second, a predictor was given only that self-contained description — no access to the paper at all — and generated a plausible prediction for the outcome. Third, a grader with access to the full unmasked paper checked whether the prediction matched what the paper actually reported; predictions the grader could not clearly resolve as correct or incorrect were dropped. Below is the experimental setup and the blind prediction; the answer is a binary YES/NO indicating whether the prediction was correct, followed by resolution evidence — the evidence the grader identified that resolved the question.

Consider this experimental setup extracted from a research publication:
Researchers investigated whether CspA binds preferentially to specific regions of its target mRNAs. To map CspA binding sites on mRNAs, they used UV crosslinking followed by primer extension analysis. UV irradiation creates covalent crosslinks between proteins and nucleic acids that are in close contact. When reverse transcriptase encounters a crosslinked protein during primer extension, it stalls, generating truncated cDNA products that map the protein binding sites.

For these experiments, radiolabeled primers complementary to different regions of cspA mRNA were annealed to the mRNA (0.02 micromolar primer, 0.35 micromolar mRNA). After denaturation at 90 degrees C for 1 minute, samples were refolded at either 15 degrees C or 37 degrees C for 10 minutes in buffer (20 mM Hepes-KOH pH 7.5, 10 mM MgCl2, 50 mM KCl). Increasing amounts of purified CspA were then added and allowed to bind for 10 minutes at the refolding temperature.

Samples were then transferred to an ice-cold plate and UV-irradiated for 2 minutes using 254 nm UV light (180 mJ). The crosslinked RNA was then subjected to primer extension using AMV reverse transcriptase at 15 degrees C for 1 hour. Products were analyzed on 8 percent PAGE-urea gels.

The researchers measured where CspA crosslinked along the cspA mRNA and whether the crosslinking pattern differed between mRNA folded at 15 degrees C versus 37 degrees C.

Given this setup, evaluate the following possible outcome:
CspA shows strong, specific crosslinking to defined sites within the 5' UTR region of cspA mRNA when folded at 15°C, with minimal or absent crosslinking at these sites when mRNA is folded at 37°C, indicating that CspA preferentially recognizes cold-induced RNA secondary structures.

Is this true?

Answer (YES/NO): NO